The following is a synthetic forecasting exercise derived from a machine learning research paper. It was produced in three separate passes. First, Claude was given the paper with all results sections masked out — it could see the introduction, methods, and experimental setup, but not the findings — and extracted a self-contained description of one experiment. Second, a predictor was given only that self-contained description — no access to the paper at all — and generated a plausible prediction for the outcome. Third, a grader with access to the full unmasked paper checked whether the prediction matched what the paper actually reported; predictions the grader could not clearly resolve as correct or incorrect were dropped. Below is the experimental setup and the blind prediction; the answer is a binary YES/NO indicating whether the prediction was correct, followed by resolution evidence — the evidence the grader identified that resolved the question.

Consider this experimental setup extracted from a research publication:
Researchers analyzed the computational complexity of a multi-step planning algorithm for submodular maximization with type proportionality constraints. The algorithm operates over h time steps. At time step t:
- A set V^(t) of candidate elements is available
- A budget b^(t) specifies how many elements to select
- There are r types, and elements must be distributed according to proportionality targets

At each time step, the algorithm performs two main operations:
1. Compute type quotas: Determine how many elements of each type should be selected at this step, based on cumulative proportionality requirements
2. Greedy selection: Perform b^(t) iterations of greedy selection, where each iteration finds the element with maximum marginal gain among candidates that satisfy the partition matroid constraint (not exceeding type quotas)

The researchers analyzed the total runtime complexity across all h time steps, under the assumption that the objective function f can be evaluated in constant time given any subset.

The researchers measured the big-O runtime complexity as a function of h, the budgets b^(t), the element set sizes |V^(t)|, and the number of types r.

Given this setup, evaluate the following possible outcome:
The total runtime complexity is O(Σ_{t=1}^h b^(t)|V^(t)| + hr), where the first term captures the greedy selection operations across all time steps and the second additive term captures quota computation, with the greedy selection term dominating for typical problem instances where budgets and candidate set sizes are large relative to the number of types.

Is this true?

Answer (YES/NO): NO